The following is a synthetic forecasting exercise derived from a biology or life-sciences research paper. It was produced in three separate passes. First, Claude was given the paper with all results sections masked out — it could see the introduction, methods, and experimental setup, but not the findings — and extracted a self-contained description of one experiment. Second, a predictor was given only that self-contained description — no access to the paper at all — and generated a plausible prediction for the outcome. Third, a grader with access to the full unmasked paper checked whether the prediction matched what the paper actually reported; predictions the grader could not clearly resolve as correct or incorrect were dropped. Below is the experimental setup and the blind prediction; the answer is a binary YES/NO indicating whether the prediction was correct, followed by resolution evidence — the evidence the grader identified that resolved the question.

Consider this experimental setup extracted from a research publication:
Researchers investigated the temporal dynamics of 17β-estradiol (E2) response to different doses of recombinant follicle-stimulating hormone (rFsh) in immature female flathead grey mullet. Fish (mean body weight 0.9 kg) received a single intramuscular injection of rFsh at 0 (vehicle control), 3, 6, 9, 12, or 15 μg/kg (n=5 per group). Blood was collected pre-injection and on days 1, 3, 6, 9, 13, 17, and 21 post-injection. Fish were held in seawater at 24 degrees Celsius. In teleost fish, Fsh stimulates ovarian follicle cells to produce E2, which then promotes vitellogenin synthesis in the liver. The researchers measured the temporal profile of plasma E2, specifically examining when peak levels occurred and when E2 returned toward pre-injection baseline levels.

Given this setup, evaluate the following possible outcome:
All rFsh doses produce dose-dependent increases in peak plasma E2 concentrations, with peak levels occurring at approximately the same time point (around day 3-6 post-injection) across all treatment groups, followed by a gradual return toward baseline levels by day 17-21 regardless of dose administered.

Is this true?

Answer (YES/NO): NO